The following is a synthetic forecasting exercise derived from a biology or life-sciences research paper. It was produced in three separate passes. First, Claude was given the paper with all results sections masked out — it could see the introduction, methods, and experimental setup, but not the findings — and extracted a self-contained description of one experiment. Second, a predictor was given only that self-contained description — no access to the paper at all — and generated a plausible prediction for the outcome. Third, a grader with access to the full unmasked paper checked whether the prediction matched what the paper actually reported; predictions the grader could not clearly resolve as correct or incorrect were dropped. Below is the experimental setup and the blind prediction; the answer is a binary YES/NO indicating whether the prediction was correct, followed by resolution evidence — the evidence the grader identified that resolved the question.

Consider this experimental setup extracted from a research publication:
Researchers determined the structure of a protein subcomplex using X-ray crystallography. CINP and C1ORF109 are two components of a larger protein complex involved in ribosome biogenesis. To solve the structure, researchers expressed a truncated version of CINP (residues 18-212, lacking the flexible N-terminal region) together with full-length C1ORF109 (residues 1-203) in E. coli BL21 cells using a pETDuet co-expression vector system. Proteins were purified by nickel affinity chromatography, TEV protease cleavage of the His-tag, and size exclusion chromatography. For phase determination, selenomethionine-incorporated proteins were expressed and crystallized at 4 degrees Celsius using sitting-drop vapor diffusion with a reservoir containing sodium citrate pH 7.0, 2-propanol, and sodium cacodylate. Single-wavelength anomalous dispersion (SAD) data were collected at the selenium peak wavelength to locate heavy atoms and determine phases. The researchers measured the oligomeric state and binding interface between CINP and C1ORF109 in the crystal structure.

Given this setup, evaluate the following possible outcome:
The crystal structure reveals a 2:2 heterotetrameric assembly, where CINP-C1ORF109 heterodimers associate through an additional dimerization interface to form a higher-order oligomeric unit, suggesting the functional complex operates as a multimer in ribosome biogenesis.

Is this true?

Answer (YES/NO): NO